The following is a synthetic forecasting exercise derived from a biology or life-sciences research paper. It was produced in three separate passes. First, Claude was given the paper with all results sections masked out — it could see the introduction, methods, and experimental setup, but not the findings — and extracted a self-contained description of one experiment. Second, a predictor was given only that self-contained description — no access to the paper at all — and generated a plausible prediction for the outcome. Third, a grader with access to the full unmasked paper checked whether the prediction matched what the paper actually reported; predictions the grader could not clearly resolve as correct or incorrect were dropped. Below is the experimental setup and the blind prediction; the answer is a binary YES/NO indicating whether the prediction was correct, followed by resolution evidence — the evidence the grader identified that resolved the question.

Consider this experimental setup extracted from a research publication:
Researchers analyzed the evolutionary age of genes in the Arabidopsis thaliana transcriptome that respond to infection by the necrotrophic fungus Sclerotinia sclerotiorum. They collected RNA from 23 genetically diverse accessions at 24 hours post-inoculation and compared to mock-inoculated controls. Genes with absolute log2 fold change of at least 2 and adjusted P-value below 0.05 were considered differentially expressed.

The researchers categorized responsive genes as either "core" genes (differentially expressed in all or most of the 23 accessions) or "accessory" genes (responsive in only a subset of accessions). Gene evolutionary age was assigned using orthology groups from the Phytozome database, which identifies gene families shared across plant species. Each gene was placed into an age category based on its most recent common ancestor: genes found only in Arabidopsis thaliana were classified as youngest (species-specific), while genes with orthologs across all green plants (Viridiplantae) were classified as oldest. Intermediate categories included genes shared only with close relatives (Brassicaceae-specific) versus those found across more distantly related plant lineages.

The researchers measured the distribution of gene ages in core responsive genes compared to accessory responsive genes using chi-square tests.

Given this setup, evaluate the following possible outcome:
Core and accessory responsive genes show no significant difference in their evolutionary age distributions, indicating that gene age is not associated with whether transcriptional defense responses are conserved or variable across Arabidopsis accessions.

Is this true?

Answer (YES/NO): NO